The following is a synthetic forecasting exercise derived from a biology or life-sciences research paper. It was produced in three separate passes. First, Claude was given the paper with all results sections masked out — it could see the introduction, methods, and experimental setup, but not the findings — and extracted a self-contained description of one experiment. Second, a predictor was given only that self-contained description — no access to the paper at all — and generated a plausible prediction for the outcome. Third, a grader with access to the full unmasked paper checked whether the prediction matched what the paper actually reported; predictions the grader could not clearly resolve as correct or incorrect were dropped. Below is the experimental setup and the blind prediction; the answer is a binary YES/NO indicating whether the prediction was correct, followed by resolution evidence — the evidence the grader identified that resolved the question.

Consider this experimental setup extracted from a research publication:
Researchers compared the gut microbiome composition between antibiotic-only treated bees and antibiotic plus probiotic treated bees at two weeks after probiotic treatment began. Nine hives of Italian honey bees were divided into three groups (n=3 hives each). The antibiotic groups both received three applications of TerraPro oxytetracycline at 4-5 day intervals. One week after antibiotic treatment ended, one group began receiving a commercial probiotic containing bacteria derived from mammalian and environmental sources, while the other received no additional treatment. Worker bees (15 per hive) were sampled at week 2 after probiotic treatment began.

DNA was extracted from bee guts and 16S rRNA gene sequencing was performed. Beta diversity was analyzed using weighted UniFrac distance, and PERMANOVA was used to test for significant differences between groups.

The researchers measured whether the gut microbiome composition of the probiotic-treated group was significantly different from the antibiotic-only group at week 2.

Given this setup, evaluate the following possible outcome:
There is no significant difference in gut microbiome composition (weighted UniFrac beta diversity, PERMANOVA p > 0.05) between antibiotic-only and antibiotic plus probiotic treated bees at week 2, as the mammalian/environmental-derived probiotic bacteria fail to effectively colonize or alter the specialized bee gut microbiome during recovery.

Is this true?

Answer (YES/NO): NO